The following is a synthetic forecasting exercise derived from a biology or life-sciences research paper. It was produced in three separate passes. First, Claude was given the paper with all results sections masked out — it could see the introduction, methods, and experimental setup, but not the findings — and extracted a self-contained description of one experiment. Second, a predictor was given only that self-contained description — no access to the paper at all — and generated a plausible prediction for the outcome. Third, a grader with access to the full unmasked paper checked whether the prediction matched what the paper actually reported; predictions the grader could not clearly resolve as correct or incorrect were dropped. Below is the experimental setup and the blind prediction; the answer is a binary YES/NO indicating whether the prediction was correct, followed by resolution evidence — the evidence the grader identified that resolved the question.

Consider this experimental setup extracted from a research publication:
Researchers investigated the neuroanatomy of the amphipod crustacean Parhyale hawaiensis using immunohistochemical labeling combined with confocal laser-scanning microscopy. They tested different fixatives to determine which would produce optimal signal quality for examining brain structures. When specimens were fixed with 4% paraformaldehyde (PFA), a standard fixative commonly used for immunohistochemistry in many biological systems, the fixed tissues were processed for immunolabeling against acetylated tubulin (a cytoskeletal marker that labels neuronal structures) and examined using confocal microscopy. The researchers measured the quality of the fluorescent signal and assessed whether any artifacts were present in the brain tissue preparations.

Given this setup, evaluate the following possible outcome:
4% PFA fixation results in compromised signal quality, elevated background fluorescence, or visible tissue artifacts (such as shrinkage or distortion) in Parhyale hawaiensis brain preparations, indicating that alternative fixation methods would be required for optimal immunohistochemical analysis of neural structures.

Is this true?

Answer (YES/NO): YES